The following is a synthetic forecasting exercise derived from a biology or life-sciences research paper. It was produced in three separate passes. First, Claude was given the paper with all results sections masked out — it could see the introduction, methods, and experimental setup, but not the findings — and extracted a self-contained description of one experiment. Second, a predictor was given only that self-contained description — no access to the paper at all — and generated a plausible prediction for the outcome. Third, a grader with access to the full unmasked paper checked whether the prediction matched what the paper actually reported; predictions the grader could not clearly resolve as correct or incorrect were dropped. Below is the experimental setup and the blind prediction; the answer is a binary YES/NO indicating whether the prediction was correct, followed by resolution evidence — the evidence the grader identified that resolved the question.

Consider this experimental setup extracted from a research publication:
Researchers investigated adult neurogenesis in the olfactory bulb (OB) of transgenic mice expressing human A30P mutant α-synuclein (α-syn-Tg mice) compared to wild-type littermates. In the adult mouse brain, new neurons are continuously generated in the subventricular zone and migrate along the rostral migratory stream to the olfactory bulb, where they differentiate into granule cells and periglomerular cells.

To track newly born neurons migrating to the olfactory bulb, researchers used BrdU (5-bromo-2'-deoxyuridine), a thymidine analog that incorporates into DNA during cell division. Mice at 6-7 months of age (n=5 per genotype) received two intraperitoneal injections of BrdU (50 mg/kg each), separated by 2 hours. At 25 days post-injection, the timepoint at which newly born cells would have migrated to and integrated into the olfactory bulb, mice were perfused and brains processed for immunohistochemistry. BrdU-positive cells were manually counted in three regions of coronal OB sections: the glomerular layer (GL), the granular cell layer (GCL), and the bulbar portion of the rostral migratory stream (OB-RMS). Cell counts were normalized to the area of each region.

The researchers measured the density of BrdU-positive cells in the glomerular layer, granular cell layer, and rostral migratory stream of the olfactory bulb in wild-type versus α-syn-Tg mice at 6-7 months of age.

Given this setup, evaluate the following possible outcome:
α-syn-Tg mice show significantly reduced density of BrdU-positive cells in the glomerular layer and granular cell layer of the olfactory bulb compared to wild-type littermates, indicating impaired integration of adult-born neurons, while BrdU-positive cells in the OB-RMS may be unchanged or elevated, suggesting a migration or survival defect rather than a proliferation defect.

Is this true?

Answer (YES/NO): NO